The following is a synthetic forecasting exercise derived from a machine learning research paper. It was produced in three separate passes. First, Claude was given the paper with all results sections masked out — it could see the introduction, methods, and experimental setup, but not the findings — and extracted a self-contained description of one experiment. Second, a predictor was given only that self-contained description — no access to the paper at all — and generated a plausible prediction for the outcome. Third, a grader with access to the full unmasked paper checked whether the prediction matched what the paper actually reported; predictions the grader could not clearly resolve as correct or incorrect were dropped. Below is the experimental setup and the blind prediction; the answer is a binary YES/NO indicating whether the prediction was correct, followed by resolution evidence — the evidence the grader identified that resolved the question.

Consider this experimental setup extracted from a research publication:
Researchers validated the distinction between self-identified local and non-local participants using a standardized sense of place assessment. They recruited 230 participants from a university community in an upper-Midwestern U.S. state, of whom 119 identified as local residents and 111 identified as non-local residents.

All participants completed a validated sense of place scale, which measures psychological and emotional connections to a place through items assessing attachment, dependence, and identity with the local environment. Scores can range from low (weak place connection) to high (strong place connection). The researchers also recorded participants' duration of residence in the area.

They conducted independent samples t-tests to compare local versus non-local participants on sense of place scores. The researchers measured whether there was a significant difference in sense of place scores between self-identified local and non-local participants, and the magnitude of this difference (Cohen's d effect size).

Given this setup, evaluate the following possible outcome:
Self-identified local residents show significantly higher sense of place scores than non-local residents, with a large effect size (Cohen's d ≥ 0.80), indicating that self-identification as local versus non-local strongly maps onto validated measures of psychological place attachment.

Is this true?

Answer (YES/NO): YES